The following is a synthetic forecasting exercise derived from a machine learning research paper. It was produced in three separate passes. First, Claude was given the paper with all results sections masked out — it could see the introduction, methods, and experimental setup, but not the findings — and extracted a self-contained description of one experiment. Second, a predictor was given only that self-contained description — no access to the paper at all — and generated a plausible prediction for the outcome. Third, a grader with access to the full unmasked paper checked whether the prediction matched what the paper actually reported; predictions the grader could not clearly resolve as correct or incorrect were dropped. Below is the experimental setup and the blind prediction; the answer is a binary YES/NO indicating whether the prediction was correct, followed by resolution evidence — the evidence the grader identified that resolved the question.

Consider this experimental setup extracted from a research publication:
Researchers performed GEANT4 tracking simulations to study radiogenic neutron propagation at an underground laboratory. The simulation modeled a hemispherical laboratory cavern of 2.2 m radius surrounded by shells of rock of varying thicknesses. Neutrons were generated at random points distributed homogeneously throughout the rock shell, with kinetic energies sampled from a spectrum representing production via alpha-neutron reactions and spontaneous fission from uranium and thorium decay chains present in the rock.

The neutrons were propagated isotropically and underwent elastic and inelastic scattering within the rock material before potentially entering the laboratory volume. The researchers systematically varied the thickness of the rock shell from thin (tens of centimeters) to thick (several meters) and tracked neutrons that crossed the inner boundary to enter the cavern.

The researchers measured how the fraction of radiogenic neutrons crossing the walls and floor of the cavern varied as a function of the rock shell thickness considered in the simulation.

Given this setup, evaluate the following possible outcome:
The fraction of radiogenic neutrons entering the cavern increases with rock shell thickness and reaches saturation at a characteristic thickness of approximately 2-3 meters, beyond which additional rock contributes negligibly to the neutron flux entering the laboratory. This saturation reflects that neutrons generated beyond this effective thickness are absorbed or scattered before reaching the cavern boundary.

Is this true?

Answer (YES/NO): YES